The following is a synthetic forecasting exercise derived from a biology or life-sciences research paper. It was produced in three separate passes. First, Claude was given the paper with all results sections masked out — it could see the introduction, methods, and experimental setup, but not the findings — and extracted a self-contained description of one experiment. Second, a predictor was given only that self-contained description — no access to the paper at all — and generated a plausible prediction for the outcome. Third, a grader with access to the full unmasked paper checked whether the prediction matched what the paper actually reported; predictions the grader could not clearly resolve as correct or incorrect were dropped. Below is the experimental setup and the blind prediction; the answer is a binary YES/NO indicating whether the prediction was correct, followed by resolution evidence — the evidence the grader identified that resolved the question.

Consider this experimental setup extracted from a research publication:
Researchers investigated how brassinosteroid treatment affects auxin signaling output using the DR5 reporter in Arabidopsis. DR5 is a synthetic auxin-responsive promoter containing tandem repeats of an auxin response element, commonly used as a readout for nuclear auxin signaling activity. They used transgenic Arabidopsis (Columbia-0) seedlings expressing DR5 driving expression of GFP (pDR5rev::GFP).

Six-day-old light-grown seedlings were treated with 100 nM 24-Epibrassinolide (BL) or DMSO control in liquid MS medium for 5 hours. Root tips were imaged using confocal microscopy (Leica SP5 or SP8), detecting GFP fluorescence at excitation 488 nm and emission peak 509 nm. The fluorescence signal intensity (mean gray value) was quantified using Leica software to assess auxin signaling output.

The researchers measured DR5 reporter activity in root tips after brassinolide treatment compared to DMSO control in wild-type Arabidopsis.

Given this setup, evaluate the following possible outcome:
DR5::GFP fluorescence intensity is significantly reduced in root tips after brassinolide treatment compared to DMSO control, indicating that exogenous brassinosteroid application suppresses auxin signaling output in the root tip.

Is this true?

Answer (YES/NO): NO